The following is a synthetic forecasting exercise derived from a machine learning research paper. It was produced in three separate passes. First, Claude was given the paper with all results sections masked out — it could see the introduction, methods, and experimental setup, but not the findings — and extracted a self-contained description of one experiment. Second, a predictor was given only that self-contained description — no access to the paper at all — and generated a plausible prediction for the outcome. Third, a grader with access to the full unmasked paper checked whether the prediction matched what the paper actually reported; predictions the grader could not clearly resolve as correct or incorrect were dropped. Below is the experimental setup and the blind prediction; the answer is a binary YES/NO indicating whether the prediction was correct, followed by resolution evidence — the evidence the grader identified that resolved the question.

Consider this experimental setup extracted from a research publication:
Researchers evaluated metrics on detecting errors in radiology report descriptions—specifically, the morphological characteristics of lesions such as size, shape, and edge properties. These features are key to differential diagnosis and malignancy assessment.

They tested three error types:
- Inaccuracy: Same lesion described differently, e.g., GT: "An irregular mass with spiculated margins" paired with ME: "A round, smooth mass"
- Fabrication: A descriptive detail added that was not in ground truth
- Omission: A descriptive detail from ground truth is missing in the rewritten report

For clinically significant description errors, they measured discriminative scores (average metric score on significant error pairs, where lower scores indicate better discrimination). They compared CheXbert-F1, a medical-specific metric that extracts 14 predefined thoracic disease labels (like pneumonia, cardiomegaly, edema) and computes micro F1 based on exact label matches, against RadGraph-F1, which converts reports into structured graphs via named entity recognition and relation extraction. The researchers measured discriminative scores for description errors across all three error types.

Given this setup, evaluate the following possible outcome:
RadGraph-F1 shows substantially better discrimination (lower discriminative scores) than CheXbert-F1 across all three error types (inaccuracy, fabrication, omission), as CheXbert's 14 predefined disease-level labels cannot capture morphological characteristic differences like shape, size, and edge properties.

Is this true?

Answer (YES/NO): NO